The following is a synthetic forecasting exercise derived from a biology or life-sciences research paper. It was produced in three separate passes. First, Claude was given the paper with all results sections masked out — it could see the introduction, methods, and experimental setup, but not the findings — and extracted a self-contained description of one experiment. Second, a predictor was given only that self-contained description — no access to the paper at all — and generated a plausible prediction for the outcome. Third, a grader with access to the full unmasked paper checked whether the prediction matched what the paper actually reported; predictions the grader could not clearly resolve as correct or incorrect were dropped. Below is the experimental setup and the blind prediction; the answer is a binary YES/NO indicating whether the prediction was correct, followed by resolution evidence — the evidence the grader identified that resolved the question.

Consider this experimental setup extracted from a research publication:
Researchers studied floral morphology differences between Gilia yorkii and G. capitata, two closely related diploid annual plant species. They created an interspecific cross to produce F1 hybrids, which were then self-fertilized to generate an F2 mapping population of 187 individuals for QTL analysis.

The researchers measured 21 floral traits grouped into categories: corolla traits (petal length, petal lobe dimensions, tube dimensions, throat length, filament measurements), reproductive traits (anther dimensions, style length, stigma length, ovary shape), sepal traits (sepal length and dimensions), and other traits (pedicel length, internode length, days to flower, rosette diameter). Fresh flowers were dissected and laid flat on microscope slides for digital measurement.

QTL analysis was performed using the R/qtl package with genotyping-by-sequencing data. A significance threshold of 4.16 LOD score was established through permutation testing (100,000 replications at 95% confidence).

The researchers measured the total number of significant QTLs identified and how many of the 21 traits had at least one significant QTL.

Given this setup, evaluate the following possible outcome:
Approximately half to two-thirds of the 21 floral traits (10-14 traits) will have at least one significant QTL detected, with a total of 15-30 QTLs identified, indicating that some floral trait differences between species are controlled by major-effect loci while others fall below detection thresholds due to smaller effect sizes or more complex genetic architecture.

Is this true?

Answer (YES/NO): NO